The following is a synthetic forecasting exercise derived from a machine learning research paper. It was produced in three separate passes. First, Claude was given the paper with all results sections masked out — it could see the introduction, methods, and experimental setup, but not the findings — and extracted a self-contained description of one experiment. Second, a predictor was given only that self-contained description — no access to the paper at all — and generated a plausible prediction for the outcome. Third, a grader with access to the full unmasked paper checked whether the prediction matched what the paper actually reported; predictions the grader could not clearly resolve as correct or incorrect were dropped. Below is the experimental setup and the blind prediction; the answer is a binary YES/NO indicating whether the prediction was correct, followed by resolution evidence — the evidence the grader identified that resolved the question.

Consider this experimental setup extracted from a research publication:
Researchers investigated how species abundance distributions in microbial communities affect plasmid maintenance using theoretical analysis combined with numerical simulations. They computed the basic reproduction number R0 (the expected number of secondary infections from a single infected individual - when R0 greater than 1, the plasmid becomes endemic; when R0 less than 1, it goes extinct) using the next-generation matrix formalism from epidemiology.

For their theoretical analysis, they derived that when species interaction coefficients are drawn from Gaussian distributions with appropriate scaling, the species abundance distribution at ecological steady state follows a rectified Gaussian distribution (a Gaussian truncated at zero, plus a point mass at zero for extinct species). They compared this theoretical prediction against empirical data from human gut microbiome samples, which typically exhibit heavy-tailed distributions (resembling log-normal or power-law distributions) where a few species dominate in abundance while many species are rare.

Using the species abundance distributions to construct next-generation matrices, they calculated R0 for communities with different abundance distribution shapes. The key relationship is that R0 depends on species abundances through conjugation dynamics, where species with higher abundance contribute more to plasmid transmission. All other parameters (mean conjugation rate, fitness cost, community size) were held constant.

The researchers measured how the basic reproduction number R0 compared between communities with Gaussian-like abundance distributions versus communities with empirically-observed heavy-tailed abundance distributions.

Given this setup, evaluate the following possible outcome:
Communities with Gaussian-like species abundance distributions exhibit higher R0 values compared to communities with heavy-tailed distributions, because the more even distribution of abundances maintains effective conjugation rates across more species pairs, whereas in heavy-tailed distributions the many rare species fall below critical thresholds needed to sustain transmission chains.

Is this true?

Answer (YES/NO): NO